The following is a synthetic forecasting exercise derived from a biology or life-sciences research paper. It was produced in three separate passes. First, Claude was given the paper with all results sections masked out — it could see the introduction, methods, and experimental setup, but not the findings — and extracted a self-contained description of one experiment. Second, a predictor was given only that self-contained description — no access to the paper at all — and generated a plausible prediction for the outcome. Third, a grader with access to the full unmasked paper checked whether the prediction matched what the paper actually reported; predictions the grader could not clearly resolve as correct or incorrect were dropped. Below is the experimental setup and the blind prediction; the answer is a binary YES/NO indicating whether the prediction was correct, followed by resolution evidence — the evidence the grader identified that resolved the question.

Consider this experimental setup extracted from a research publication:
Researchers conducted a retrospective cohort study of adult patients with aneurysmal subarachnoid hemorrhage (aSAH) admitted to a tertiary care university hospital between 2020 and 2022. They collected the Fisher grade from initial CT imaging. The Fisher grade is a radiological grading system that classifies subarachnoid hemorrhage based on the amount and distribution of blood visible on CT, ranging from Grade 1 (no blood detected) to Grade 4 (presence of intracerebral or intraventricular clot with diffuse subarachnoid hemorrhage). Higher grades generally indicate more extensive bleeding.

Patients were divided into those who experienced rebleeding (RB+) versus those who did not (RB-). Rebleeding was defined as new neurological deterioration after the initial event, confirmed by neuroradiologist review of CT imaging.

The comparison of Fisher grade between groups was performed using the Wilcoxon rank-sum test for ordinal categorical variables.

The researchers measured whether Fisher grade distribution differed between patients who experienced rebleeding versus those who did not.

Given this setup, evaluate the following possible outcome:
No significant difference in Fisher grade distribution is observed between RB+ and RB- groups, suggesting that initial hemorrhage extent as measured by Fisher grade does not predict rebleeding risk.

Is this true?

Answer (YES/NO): YES